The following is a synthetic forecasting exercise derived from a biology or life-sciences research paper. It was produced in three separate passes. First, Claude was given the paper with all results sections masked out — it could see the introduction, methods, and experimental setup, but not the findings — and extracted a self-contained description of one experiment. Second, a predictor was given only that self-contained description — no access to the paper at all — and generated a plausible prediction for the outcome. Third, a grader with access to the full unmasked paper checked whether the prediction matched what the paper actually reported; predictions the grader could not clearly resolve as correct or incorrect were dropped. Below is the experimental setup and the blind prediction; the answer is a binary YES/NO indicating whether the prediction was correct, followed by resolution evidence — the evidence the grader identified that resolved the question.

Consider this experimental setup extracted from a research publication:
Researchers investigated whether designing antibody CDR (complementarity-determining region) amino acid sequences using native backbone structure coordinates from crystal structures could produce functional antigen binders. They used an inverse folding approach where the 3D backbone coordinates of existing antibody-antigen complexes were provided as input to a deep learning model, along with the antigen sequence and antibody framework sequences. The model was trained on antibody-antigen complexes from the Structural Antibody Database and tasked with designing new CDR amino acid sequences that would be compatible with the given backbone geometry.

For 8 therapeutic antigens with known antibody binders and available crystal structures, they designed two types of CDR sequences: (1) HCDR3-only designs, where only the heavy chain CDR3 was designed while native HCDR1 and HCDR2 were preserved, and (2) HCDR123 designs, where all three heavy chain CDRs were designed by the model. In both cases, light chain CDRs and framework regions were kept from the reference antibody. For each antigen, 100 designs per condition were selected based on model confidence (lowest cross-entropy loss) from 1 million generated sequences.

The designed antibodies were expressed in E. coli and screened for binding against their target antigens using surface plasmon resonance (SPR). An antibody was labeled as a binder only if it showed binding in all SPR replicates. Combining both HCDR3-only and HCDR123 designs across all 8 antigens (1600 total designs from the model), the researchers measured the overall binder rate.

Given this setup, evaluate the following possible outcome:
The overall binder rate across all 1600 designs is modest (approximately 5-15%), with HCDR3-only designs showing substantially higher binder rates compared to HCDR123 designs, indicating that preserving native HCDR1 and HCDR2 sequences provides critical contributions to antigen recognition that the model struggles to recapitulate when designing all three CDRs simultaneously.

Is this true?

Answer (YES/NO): NO